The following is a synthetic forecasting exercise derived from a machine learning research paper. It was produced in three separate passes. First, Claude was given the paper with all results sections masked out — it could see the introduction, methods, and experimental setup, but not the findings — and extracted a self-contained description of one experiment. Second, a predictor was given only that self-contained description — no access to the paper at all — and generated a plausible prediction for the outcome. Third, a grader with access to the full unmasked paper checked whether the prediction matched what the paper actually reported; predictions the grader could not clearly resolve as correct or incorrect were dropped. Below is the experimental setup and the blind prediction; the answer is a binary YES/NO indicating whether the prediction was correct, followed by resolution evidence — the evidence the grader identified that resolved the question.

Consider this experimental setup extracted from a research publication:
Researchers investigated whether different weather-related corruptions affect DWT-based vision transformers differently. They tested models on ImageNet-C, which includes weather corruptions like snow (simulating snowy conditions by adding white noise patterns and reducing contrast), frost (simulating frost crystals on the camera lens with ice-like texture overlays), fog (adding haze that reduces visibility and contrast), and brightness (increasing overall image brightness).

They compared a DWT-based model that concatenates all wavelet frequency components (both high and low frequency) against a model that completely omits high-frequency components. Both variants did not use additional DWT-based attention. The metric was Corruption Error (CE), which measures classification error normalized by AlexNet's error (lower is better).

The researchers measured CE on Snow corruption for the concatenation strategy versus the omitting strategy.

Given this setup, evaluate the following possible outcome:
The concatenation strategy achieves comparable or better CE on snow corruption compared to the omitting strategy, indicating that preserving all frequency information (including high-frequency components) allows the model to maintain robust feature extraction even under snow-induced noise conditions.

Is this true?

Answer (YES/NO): YES